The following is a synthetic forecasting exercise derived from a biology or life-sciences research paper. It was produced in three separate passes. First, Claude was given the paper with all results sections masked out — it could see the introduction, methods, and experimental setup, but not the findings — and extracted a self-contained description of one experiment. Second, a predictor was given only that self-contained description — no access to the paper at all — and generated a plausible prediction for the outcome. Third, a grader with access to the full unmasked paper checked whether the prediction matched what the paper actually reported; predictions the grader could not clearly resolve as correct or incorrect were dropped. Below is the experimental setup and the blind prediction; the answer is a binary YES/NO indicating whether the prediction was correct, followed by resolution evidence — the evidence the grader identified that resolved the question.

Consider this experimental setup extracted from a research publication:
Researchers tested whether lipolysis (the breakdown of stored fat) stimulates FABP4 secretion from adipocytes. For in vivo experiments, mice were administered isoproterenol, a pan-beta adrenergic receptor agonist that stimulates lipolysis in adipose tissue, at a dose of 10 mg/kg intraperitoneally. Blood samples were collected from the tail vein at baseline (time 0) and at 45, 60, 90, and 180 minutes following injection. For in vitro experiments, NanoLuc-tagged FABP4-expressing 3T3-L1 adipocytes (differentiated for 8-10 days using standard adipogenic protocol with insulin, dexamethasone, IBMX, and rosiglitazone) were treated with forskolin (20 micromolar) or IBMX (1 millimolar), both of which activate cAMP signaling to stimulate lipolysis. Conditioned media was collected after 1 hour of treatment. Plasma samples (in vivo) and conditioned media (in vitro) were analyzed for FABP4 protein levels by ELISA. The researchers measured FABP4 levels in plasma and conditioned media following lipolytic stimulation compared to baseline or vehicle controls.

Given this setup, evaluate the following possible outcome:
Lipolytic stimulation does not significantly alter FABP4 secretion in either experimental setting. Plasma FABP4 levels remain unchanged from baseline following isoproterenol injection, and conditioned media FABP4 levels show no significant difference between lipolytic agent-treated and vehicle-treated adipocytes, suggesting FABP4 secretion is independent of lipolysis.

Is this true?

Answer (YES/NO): NO